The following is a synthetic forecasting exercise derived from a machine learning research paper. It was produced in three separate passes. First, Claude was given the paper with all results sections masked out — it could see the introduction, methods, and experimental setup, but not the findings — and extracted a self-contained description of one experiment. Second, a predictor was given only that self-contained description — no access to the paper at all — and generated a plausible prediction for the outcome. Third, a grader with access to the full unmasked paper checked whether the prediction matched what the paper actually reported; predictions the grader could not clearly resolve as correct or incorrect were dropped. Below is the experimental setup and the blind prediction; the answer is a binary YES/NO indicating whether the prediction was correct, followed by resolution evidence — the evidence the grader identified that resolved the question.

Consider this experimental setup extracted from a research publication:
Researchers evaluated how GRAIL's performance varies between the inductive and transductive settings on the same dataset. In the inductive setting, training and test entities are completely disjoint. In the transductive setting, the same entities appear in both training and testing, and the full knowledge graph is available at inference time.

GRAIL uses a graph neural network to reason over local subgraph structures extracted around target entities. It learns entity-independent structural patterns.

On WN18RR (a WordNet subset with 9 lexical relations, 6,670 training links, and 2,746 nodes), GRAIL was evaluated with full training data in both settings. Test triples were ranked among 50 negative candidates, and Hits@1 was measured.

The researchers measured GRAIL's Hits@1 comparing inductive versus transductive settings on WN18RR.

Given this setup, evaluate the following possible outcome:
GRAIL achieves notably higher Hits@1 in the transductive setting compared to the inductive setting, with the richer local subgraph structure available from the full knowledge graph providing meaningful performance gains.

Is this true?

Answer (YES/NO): NO